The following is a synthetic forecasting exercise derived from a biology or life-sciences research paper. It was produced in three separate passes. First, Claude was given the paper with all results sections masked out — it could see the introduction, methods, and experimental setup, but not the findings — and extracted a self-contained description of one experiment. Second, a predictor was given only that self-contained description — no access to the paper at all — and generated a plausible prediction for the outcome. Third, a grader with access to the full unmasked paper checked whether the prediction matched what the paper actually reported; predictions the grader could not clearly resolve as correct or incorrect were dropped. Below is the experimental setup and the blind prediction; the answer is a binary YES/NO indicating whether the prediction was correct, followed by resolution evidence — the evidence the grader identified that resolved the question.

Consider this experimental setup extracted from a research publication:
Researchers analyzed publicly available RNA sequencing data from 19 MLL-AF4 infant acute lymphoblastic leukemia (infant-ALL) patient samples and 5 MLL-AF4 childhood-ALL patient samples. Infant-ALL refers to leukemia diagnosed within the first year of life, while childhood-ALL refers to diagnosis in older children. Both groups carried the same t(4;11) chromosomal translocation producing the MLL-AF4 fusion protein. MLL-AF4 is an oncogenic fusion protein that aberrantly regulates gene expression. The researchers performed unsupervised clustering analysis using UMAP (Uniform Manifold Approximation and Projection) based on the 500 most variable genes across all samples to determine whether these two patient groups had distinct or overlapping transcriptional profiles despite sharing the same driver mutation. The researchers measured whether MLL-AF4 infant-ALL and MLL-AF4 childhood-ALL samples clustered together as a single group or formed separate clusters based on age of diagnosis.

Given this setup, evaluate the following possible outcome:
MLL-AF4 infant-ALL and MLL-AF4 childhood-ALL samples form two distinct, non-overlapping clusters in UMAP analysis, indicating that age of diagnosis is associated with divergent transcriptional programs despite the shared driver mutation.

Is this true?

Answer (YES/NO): YES